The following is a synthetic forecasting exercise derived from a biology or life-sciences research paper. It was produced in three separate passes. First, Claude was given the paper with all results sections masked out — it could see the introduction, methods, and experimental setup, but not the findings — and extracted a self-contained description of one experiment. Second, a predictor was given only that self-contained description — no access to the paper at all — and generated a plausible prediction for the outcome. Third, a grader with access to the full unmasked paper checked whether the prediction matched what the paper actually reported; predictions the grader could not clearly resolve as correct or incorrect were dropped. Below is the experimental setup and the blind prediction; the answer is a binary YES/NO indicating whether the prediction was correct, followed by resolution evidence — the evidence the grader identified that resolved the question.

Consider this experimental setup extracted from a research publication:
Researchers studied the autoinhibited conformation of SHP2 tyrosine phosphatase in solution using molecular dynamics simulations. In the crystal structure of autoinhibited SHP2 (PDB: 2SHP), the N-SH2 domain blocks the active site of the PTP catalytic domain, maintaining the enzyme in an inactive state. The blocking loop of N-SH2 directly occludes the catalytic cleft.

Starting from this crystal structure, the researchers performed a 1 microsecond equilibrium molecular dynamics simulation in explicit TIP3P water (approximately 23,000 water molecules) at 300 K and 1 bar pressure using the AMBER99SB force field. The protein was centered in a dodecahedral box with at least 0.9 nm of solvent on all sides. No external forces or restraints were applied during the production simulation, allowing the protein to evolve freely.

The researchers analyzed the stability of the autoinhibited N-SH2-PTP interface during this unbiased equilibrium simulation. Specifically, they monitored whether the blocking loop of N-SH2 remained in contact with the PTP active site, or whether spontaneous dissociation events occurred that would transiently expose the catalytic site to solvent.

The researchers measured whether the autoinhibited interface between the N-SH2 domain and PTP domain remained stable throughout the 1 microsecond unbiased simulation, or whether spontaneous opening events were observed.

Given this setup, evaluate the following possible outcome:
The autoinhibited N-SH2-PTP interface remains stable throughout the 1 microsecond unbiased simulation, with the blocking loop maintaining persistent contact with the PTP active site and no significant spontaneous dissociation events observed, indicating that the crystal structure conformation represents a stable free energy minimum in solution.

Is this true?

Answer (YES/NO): YES